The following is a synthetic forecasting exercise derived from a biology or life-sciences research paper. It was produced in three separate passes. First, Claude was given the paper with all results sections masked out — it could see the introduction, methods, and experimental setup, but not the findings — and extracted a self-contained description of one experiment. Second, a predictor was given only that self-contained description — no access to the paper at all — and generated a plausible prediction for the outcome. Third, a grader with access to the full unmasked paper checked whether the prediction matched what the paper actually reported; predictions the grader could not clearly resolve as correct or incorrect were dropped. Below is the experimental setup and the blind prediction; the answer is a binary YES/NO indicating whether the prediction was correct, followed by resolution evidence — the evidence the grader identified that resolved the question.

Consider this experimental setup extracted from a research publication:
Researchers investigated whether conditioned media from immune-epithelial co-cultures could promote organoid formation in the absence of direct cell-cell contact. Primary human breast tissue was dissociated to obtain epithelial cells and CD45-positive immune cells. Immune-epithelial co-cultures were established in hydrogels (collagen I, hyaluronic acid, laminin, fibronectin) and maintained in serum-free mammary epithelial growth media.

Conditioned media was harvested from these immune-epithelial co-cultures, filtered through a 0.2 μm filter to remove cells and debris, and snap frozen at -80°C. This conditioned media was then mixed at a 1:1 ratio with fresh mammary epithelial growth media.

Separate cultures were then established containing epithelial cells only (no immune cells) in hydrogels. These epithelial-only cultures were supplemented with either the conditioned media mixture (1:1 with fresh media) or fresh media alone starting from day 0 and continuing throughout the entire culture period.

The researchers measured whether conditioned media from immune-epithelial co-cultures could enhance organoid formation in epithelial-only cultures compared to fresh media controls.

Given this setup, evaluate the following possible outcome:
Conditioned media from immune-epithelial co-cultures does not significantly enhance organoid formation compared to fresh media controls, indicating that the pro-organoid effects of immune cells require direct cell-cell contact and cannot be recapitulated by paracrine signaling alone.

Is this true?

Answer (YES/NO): YES